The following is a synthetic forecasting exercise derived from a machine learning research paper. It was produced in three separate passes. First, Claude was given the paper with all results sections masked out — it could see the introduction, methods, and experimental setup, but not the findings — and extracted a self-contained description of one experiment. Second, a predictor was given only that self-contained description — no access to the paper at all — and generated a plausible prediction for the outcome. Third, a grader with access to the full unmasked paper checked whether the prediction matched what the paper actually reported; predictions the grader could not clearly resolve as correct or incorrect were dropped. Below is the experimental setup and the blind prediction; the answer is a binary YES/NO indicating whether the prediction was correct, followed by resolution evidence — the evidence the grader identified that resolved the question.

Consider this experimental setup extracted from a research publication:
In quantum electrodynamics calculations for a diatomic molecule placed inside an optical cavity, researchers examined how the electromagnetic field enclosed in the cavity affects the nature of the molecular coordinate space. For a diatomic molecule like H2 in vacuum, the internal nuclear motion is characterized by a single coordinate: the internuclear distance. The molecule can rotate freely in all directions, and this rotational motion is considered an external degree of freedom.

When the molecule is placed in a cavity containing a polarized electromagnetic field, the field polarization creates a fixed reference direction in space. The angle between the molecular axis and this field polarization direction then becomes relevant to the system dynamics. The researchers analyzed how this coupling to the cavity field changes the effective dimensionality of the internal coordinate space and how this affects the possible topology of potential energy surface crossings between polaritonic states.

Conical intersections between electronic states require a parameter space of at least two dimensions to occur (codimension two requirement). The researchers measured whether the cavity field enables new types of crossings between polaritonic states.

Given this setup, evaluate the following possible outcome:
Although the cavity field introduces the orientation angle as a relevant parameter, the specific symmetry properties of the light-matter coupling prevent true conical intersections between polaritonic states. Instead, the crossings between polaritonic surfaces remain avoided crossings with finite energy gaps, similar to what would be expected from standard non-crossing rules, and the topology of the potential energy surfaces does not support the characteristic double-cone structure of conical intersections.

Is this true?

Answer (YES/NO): NO